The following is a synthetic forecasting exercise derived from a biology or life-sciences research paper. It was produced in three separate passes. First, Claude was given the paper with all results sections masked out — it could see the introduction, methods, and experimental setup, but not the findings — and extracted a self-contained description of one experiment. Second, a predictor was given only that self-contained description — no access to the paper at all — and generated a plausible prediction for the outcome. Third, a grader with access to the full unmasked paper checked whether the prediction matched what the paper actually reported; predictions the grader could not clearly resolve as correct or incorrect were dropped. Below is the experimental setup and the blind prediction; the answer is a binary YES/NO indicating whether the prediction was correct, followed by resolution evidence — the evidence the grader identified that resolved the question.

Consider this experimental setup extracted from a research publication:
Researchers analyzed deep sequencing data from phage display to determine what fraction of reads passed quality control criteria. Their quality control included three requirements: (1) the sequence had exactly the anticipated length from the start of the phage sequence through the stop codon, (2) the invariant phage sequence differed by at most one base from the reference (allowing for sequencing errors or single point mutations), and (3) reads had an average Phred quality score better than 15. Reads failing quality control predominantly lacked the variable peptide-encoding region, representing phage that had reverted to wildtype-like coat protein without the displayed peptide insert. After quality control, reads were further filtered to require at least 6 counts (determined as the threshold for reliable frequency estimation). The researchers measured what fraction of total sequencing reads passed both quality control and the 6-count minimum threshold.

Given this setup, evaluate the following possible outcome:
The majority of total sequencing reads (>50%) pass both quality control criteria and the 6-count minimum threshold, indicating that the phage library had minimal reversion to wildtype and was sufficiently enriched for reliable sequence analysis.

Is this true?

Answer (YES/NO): YES